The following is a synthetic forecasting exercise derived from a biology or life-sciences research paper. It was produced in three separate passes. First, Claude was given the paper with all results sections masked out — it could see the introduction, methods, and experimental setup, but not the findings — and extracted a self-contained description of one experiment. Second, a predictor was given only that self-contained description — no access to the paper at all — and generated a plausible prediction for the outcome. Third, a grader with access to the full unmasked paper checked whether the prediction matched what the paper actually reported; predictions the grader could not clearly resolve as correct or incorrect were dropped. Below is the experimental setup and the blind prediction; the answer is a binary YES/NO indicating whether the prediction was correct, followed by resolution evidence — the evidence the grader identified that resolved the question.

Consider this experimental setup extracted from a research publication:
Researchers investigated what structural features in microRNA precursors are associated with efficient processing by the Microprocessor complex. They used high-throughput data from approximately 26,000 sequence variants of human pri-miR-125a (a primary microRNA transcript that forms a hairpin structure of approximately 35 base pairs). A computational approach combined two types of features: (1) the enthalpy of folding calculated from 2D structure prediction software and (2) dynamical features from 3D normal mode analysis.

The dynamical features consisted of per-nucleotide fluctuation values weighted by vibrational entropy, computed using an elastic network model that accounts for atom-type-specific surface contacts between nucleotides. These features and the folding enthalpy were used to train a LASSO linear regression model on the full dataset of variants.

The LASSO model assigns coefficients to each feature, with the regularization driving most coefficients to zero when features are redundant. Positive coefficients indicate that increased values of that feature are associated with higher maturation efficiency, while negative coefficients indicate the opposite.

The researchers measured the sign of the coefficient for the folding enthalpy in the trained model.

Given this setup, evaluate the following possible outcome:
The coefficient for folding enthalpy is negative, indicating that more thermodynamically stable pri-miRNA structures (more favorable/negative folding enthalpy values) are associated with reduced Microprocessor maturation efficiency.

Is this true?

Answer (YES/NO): NO